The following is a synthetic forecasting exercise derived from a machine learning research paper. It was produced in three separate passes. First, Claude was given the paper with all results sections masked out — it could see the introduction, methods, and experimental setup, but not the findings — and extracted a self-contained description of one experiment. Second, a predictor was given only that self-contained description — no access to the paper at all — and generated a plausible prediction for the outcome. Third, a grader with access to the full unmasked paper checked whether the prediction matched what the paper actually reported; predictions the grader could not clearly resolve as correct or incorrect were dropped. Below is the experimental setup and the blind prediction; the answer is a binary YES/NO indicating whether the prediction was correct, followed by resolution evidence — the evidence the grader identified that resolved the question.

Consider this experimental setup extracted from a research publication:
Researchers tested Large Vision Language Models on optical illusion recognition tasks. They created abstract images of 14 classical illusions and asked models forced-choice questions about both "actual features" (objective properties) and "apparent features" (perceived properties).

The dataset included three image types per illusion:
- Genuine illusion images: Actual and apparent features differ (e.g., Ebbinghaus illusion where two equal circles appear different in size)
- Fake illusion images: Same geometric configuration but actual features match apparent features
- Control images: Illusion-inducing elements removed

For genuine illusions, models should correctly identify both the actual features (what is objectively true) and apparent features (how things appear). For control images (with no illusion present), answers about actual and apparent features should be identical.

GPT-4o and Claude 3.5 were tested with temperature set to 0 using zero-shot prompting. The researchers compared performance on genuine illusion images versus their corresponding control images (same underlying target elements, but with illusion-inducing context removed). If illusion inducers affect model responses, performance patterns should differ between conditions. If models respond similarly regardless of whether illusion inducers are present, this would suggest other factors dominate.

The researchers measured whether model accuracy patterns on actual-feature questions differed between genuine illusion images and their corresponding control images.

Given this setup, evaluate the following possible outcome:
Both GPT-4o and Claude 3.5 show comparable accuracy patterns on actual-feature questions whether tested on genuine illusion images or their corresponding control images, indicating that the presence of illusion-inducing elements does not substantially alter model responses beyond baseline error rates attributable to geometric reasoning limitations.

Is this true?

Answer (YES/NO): YES